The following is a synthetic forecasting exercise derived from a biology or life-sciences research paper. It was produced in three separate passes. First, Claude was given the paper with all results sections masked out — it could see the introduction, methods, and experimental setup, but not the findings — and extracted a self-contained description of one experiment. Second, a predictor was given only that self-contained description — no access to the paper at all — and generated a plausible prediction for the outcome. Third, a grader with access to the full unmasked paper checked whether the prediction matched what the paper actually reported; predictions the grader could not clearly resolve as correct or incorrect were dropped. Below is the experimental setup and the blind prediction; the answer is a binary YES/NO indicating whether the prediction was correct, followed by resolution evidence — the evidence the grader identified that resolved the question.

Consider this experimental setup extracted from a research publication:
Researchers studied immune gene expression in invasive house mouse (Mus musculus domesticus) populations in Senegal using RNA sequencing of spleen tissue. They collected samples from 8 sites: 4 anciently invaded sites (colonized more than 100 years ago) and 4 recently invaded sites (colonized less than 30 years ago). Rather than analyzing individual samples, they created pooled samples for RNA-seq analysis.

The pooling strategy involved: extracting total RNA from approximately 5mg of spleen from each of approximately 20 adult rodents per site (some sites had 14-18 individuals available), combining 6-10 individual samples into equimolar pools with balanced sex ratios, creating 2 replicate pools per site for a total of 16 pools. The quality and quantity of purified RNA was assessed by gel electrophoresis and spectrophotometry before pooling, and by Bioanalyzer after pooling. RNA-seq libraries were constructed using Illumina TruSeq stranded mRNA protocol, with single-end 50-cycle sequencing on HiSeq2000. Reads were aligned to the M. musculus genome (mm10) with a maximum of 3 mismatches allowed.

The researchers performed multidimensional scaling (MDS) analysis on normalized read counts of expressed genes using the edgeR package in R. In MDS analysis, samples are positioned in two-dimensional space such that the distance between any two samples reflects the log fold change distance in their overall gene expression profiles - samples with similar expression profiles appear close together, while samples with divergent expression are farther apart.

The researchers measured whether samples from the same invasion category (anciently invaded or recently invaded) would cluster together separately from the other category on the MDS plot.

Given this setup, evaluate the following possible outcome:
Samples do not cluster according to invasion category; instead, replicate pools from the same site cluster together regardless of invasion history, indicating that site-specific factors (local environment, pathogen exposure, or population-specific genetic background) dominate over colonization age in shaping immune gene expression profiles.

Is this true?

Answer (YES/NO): NO